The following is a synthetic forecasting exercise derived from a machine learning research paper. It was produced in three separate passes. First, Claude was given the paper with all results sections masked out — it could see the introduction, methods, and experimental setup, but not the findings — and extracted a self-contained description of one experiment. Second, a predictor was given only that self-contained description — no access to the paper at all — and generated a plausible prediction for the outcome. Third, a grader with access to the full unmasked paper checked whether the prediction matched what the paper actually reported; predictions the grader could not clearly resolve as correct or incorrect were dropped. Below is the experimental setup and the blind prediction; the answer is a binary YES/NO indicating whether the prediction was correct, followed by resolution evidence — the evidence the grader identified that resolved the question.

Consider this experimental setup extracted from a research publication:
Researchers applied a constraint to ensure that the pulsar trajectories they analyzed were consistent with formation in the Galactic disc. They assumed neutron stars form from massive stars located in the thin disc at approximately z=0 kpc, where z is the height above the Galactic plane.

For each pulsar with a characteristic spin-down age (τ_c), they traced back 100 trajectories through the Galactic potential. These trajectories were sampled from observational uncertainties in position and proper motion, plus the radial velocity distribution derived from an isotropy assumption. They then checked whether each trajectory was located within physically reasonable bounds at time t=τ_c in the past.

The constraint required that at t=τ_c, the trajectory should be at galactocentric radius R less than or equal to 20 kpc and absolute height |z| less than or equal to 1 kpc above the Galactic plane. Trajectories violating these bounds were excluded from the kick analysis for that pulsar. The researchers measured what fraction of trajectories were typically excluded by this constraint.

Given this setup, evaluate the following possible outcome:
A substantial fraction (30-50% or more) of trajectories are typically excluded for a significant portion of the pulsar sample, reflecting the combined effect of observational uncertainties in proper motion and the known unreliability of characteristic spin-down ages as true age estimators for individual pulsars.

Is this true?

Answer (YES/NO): NO